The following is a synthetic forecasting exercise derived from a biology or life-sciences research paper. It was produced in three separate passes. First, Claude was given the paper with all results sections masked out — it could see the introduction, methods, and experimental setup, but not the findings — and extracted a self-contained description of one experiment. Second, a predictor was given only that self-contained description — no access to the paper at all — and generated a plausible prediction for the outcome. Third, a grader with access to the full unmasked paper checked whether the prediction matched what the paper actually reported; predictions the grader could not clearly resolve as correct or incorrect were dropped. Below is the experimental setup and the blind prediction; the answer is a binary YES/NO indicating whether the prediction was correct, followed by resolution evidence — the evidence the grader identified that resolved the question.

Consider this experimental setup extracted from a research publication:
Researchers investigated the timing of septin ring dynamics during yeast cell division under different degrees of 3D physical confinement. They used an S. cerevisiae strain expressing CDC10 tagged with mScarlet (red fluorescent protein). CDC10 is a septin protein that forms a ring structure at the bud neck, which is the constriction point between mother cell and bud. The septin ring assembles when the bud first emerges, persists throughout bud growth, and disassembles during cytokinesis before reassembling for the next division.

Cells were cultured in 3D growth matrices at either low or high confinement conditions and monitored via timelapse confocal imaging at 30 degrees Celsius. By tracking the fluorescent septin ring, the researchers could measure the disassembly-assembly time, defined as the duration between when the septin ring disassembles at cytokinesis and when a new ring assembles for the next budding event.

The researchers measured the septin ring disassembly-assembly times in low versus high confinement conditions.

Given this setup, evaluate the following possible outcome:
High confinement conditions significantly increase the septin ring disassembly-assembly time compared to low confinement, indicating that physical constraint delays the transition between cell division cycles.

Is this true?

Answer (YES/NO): NO